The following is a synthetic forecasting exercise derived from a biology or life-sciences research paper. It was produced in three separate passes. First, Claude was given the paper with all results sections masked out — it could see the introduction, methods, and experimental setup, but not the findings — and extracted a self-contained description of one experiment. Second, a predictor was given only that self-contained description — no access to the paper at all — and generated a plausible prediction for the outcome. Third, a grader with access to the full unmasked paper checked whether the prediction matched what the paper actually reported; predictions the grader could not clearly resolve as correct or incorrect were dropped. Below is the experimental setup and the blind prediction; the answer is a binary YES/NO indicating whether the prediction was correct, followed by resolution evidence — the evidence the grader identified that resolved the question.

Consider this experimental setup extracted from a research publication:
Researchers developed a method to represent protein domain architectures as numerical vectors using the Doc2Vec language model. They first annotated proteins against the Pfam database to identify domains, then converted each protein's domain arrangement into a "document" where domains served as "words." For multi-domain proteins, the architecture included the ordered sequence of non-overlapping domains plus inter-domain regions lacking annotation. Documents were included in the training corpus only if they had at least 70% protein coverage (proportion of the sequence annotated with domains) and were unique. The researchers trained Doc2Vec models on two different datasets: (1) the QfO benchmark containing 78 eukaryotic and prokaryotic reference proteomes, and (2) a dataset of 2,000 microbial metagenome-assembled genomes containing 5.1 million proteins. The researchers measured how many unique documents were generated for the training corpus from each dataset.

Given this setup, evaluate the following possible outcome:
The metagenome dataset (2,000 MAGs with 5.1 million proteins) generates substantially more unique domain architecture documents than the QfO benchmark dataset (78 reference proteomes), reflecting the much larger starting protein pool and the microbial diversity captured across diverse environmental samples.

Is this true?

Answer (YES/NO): YES